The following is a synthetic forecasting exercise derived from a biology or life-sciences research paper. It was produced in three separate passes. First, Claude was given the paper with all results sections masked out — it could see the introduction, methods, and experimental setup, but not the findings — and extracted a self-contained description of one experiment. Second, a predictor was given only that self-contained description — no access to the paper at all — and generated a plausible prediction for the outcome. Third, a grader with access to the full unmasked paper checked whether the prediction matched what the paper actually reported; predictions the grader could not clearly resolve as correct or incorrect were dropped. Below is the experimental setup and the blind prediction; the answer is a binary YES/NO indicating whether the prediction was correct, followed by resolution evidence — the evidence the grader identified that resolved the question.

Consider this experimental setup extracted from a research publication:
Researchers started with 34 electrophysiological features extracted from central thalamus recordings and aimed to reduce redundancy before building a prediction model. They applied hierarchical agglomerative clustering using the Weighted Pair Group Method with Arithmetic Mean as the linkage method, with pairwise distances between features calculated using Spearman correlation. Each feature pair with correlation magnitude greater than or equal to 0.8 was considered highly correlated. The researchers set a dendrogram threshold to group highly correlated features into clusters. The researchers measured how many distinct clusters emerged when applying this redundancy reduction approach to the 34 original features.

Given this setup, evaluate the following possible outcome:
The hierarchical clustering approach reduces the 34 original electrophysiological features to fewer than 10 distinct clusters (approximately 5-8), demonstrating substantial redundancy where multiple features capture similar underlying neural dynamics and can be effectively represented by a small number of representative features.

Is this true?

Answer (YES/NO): NO